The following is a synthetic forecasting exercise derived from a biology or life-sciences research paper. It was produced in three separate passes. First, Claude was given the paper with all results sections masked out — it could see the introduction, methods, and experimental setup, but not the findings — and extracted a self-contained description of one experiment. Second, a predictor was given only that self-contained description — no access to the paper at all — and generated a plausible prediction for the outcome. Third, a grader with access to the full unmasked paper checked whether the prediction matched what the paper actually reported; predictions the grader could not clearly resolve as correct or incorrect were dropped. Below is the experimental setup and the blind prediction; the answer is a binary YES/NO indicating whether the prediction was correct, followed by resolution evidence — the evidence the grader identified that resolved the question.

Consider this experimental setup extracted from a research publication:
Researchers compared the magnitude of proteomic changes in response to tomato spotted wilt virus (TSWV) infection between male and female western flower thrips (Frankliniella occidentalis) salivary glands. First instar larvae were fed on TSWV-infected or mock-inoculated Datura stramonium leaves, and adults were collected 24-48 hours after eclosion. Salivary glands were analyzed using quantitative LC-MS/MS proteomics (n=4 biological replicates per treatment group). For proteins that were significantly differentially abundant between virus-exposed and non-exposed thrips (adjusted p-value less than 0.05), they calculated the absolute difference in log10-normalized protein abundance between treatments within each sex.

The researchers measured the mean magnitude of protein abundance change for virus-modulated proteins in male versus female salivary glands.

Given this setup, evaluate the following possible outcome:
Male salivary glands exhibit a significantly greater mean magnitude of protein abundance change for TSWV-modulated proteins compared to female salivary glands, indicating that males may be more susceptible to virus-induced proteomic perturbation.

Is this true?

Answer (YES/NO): YES